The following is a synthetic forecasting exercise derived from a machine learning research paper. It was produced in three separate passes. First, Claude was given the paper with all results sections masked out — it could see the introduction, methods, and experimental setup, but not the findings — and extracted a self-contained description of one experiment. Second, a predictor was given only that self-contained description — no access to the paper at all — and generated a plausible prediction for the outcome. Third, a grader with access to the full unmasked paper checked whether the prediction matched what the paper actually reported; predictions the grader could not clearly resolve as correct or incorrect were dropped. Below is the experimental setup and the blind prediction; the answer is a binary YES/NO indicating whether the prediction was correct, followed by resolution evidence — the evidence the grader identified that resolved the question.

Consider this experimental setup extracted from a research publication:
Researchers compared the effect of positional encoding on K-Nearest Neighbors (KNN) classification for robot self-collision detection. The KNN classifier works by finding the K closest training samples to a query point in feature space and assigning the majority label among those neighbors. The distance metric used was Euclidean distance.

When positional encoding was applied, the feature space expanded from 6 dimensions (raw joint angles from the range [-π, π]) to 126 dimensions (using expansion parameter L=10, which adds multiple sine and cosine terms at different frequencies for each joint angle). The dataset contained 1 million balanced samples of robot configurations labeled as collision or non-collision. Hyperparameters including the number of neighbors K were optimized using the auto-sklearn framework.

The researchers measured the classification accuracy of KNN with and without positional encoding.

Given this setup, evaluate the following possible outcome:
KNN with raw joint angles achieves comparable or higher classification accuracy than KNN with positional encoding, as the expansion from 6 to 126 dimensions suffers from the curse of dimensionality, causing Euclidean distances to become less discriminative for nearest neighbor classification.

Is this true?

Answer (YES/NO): YES